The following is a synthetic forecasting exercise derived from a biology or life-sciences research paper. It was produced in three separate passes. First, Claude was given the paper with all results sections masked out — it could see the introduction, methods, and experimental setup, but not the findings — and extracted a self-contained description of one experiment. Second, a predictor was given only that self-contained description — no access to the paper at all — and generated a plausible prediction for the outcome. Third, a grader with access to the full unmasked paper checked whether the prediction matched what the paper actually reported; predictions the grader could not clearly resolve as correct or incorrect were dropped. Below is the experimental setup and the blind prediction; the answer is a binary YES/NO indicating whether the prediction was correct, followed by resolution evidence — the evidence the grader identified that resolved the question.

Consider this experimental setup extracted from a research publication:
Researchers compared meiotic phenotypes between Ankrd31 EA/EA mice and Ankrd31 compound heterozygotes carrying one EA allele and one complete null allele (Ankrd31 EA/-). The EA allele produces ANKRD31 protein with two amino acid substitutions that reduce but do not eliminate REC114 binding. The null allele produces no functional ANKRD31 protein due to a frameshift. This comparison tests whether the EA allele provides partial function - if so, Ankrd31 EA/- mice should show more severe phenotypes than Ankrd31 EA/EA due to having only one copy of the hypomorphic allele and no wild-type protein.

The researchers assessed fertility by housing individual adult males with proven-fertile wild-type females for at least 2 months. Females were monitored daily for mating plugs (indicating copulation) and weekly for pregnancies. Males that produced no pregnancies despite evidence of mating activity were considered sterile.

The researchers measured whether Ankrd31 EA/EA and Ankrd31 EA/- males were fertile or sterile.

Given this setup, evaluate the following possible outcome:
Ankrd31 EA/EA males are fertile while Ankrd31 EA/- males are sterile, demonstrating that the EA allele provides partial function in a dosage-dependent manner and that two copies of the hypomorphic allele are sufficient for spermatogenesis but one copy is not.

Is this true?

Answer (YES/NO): NO